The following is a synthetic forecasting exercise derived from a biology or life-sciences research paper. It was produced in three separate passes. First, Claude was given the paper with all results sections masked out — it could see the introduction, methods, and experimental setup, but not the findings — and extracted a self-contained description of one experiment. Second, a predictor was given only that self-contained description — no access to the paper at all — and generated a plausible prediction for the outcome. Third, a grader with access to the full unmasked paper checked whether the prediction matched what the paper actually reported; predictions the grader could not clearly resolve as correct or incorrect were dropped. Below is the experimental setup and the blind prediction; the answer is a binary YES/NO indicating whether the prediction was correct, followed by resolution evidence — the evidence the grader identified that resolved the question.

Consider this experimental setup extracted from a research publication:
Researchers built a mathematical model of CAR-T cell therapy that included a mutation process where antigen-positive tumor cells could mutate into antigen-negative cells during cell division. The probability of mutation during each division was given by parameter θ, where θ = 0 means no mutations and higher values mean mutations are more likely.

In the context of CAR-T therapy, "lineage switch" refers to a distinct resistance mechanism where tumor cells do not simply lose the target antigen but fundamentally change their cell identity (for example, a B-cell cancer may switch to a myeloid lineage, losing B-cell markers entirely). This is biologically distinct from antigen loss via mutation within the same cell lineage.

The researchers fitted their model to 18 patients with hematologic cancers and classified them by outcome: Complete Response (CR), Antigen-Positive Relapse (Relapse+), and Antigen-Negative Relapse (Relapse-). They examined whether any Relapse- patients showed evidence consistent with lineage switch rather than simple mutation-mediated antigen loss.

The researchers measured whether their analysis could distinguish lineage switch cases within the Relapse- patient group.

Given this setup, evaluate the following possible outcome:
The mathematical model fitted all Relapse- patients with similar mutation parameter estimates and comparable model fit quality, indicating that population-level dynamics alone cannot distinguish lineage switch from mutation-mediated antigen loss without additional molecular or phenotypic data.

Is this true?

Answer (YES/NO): NO